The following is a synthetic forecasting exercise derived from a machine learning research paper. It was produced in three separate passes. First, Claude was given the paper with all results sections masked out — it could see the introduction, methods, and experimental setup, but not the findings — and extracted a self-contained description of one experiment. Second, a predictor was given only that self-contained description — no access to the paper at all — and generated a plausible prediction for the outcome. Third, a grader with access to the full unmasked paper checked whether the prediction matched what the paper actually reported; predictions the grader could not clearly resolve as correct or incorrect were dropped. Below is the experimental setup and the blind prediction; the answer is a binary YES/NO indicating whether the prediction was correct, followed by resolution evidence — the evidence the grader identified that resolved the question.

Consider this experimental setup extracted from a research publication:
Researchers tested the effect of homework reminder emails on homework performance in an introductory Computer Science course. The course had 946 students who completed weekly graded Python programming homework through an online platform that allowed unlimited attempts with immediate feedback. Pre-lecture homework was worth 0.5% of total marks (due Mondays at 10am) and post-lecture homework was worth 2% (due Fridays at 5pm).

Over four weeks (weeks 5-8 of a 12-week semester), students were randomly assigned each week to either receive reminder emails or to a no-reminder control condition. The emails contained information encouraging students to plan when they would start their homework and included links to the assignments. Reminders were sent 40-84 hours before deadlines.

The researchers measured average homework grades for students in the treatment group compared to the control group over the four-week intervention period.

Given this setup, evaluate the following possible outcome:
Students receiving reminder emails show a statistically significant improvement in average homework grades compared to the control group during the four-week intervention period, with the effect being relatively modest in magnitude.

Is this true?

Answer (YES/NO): YES